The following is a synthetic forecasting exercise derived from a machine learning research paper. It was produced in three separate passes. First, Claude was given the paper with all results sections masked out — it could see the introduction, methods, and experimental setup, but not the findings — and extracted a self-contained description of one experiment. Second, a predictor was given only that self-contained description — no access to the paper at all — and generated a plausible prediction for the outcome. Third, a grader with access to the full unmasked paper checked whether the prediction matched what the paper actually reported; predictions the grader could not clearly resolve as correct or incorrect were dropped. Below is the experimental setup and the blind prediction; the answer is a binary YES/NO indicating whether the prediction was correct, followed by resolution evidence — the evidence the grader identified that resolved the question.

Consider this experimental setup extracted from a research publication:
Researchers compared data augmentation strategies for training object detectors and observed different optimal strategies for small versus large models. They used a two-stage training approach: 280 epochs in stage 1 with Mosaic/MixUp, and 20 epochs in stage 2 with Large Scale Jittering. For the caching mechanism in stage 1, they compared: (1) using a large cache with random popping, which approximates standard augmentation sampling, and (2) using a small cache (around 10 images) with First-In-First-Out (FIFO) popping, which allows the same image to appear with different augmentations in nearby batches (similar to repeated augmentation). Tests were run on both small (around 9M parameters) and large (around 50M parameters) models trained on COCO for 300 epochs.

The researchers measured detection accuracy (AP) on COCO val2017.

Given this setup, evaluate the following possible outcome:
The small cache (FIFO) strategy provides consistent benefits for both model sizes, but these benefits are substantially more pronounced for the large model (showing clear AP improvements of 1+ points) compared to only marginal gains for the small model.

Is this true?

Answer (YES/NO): NO